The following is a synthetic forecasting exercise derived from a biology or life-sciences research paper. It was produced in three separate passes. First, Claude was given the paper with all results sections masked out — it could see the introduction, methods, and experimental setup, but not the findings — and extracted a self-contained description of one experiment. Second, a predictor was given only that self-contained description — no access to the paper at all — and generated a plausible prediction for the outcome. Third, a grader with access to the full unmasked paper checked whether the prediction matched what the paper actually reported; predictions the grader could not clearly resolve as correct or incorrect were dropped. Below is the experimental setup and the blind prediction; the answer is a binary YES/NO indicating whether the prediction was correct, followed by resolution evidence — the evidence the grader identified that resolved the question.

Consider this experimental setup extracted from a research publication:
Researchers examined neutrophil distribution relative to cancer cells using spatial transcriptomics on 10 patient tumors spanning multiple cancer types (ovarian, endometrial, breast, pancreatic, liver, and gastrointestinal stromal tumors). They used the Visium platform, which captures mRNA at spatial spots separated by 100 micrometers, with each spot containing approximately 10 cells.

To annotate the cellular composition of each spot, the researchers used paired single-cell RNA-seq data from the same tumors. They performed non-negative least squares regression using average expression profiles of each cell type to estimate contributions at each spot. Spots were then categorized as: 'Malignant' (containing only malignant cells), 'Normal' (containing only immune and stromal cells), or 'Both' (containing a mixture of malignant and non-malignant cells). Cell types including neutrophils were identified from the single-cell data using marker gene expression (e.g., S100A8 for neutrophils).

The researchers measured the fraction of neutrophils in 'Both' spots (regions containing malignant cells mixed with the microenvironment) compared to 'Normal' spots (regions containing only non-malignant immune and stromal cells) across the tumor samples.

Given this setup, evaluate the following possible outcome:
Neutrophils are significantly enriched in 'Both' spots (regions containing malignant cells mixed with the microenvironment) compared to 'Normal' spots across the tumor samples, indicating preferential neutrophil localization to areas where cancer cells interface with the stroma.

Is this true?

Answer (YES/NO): YES